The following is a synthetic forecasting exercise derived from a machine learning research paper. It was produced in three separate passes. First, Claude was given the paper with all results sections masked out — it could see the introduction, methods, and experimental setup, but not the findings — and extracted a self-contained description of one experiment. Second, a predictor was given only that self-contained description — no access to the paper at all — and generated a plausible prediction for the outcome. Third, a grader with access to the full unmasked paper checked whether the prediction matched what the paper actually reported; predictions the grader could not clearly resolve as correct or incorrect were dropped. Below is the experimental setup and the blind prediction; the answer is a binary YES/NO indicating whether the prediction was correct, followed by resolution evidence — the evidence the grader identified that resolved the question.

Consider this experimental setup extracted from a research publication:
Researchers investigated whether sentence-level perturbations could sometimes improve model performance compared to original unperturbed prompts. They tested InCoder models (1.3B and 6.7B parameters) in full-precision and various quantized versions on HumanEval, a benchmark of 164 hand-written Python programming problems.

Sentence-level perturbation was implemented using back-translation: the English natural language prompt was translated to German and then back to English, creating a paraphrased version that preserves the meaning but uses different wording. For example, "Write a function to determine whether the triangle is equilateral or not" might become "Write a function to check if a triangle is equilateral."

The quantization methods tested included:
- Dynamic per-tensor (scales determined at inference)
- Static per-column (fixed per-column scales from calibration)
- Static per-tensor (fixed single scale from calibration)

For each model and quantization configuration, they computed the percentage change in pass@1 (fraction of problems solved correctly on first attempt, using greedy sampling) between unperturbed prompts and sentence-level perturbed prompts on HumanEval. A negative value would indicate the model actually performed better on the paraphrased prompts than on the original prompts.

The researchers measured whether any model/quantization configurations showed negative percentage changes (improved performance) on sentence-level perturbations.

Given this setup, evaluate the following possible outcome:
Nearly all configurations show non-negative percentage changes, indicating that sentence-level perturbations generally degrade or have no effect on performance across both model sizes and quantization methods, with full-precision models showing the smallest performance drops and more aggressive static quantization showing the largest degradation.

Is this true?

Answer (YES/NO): NO